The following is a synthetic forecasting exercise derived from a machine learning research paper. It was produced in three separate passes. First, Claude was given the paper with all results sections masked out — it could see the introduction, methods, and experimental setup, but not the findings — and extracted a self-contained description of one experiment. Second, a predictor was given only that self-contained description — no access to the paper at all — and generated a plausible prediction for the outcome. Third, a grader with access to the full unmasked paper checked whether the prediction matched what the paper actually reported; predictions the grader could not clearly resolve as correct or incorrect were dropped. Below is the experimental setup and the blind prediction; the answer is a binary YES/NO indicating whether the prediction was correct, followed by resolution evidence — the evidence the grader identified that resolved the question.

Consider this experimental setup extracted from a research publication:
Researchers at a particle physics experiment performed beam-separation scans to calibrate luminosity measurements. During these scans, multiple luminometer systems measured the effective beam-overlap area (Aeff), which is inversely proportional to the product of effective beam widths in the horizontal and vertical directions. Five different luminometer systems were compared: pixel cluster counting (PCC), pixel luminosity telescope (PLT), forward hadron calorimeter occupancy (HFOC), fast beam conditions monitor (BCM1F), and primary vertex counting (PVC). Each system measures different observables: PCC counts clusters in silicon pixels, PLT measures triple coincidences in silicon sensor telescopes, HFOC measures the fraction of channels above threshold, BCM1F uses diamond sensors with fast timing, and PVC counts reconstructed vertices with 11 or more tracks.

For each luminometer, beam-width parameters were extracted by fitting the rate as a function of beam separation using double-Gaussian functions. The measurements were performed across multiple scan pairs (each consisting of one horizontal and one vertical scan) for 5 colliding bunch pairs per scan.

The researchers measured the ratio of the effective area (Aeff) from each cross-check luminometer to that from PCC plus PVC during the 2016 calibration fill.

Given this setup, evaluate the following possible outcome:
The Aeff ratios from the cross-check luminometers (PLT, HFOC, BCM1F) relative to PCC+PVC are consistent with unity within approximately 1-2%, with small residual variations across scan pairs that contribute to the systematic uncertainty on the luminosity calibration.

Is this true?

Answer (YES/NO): NO